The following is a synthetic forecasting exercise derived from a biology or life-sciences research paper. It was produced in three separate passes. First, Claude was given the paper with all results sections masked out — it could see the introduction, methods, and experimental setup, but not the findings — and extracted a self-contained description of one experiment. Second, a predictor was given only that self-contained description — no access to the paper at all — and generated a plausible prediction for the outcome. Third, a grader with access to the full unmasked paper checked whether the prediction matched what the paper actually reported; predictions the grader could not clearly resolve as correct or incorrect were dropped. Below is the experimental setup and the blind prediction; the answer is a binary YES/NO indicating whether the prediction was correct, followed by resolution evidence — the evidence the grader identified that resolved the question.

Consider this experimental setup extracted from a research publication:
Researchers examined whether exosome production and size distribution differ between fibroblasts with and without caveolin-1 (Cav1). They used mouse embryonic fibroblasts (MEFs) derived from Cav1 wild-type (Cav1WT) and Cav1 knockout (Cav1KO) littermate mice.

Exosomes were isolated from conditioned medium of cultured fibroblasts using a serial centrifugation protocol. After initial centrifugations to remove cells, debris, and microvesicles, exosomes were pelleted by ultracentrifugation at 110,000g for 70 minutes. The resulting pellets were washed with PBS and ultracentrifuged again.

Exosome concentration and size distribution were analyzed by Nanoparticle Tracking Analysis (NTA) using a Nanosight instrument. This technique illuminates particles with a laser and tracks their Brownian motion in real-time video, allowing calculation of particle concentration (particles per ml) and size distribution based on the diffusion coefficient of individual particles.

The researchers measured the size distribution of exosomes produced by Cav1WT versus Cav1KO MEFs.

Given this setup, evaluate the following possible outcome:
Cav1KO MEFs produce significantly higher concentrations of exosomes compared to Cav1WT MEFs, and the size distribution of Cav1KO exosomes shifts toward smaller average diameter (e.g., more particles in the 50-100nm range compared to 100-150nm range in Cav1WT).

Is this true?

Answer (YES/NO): YES